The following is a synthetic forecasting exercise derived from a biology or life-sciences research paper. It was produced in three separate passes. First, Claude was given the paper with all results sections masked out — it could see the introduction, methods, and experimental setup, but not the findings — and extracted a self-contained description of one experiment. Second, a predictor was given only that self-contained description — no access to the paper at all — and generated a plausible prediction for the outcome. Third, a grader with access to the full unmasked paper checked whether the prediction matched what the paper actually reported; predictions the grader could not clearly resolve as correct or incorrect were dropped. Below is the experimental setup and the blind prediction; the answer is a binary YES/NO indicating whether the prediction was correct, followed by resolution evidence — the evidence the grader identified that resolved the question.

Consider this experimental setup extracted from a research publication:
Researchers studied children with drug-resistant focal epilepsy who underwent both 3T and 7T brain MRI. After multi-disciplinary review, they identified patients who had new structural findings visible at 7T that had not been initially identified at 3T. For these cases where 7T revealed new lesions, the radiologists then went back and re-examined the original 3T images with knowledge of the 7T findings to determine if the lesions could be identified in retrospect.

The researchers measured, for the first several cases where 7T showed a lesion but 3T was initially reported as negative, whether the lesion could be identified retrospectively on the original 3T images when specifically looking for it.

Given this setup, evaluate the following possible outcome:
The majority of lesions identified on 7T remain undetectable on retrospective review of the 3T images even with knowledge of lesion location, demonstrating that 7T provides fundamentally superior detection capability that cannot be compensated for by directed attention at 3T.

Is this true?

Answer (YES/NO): NO